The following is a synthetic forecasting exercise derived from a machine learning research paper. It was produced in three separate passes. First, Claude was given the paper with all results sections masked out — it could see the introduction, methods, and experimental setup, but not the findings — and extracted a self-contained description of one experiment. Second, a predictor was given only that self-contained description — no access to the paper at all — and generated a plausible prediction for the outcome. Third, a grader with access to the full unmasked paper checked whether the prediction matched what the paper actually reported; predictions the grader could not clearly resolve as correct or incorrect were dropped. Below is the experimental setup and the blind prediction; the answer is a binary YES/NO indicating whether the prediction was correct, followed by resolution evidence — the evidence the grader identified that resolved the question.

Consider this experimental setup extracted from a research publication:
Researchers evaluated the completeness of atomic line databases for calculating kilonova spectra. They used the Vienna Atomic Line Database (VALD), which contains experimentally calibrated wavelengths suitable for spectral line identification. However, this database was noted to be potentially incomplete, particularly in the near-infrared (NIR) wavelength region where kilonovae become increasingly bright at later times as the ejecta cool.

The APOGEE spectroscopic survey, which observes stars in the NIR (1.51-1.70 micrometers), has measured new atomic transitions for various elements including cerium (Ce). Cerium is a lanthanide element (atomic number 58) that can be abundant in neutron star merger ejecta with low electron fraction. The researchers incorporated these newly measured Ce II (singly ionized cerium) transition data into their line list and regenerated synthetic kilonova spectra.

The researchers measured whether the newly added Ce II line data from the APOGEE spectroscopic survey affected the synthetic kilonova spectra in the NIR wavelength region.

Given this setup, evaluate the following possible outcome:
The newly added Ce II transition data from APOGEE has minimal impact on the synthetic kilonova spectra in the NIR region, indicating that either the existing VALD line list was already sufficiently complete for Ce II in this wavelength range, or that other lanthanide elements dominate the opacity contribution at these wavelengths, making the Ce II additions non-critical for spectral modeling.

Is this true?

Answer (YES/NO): NO